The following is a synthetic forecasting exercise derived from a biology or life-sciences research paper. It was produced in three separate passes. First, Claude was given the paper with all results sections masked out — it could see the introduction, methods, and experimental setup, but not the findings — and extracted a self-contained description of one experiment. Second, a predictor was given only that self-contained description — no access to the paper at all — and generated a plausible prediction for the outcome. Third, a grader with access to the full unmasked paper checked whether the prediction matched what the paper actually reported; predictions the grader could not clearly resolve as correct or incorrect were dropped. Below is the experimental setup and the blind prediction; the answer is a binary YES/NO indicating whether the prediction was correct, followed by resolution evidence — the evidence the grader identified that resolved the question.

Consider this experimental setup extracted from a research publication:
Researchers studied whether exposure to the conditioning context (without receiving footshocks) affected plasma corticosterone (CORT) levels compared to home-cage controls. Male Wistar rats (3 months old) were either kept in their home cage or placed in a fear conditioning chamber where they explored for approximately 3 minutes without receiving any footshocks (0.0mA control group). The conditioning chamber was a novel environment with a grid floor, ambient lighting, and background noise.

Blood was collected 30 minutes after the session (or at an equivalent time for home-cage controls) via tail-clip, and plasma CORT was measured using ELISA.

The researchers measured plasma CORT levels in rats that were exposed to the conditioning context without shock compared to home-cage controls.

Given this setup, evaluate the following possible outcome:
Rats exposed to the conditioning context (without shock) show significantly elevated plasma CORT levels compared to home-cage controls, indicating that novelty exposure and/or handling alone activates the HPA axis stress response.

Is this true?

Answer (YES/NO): YES